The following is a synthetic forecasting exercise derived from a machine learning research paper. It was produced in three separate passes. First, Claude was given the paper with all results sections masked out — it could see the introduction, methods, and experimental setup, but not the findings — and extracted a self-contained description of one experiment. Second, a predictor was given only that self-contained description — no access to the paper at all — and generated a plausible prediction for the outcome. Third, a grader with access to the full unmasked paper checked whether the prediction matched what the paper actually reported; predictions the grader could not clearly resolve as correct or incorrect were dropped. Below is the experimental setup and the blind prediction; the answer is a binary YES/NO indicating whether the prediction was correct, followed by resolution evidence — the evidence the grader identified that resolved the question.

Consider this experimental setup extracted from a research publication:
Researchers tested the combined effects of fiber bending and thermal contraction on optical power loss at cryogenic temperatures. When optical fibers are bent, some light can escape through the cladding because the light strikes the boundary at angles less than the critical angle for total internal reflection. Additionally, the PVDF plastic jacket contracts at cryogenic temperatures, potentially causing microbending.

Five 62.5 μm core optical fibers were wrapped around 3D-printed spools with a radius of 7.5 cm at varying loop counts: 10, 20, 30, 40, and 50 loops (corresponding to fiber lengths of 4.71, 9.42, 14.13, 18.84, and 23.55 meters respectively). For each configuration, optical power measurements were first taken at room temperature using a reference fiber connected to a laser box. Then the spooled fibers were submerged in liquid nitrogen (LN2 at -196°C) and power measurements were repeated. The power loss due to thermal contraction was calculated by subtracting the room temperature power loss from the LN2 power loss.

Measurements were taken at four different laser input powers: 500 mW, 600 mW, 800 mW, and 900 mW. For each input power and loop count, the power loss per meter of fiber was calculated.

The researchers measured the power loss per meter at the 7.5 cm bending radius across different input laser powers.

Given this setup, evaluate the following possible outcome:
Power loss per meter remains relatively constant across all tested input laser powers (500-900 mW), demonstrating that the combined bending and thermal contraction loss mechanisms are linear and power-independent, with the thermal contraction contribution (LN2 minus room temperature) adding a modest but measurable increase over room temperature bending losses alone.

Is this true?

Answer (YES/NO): NO